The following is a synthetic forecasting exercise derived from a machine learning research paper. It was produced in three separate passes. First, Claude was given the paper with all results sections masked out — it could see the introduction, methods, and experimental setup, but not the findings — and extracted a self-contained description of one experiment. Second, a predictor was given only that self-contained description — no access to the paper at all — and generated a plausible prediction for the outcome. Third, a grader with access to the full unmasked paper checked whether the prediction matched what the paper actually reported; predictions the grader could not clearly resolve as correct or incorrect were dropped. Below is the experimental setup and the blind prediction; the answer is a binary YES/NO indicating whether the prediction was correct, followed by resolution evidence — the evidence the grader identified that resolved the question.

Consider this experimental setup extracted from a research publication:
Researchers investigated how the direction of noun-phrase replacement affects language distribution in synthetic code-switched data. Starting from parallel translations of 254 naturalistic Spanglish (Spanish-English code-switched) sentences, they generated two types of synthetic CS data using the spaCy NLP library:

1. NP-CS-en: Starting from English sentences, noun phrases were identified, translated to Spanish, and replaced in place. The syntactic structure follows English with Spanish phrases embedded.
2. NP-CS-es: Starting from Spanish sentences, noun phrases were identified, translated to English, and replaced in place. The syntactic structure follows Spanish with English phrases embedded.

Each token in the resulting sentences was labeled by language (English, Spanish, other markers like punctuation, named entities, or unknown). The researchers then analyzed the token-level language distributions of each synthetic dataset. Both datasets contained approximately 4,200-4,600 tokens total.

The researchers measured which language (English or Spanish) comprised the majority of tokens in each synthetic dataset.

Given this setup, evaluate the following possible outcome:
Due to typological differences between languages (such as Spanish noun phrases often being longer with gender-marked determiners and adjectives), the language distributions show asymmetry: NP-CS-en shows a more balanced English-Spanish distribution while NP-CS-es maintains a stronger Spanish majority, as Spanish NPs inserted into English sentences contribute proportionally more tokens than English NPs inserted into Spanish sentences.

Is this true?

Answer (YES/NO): NO